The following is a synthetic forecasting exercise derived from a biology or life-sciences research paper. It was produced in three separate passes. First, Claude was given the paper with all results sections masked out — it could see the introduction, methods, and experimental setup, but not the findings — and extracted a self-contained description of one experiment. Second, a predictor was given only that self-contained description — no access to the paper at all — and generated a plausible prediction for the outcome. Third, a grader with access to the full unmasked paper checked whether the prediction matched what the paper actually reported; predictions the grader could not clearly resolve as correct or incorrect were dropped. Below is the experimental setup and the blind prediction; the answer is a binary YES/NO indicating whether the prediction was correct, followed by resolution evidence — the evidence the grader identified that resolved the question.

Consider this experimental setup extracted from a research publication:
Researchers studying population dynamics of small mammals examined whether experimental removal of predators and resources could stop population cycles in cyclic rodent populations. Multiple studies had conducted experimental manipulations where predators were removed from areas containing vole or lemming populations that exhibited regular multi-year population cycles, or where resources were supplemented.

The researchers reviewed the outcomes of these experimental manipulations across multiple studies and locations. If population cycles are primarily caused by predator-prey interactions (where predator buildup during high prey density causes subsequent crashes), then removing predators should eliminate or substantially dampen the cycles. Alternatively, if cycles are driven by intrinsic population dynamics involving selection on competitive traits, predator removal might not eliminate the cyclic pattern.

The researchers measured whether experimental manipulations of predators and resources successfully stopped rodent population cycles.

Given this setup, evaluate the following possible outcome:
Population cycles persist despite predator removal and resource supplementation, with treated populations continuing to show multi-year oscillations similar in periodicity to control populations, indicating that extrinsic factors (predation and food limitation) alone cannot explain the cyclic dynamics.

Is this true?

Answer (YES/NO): YES